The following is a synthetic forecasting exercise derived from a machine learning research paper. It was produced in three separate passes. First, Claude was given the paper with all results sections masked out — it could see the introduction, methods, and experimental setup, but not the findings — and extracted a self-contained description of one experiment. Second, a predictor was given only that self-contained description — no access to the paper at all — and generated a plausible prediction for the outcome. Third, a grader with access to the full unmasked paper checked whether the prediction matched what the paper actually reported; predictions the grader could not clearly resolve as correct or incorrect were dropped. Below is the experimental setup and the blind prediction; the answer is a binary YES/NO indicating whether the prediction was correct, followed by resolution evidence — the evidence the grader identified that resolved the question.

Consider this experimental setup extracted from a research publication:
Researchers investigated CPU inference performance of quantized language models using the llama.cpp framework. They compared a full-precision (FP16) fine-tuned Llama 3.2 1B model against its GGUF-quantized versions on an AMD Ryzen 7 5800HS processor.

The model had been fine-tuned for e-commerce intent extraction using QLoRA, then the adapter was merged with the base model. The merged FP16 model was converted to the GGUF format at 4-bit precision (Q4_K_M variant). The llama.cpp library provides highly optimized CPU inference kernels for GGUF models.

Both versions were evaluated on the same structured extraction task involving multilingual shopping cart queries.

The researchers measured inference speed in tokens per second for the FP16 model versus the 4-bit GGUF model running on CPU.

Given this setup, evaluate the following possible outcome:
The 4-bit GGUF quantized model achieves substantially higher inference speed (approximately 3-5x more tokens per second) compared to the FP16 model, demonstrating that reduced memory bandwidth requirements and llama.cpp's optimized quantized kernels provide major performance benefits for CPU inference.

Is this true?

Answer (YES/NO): NO